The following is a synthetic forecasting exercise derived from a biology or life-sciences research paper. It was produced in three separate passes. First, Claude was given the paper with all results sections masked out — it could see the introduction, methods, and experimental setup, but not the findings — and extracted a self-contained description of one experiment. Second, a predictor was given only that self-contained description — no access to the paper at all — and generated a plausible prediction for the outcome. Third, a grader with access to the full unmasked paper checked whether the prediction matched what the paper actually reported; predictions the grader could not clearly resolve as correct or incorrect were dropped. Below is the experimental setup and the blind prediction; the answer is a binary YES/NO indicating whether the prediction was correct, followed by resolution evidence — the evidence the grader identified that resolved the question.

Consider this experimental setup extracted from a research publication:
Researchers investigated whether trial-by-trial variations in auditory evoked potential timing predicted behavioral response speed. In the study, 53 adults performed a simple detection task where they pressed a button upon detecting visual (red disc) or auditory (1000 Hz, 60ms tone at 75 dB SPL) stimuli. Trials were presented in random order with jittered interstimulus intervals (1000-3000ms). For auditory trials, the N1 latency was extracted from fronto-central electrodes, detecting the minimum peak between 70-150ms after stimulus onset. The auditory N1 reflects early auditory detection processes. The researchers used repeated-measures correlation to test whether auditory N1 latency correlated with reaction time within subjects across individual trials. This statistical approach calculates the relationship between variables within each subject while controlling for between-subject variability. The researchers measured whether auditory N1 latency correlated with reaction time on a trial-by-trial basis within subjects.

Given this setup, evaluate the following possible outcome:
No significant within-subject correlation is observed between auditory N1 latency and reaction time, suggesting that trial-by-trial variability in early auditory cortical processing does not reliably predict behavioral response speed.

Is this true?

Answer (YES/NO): YES